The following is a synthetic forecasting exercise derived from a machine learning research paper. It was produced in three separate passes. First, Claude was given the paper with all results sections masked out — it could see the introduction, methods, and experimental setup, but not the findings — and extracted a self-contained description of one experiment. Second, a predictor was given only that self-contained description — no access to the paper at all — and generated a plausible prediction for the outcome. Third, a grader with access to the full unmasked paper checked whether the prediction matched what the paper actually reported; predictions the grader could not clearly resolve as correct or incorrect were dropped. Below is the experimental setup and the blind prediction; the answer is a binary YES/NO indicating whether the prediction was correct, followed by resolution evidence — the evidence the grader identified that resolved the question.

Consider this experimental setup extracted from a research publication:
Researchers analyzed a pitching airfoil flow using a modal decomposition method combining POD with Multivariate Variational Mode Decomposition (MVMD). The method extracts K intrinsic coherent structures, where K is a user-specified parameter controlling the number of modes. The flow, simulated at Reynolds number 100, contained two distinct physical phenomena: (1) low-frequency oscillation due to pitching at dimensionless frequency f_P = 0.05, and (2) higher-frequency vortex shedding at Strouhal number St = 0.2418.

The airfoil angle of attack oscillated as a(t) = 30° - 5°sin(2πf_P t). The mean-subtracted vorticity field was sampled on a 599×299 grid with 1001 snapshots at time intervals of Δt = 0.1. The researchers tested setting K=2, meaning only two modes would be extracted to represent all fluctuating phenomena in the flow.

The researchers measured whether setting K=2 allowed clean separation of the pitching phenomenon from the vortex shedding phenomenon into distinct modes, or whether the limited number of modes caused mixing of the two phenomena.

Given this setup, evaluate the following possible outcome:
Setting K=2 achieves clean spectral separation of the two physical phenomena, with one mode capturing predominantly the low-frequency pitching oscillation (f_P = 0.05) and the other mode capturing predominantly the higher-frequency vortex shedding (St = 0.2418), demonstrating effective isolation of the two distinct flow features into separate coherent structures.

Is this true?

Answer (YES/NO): YES